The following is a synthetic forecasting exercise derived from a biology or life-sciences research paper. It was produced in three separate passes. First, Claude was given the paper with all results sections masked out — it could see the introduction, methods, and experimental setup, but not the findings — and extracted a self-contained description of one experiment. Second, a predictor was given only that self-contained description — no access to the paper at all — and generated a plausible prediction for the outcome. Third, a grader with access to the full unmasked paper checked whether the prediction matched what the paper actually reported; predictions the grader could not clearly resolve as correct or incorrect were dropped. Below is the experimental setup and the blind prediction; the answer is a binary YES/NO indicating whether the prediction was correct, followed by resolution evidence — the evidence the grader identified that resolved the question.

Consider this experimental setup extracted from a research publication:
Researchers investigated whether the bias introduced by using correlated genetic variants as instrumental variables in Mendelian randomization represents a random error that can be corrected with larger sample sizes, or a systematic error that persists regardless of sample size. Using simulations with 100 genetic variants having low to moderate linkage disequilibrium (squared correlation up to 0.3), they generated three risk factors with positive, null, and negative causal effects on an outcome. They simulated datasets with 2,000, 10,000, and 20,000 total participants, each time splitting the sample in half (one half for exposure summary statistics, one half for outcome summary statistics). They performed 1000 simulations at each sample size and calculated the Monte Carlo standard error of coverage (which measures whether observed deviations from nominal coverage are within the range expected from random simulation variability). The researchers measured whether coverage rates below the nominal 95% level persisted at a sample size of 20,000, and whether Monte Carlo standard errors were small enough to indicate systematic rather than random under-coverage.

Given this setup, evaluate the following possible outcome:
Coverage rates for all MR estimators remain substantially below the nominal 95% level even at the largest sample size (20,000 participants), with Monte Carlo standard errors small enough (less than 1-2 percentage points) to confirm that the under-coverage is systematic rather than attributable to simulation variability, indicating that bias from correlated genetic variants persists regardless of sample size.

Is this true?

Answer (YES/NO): NO